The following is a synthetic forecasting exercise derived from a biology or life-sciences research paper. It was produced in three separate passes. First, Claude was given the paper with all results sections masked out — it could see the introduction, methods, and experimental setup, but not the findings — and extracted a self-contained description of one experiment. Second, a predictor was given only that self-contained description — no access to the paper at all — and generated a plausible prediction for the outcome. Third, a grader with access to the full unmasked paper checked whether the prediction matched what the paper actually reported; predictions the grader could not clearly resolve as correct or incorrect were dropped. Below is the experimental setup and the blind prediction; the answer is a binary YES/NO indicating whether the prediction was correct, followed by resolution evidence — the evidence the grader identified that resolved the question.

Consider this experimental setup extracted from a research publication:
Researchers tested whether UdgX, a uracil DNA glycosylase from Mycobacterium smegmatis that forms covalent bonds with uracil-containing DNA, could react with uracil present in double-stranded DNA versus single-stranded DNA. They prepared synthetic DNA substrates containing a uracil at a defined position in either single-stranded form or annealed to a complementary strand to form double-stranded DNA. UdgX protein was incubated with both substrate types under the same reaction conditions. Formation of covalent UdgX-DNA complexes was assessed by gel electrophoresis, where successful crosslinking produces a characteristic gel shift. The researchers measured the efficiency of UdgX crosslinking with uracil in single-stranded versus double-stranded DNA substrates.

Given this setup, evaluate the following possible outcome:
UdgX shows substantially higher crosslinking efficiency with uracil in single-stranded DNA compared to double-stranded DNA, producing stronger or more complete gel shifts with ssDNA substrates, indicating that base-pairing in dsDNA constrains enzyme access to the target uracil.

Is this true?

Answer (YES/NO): YES